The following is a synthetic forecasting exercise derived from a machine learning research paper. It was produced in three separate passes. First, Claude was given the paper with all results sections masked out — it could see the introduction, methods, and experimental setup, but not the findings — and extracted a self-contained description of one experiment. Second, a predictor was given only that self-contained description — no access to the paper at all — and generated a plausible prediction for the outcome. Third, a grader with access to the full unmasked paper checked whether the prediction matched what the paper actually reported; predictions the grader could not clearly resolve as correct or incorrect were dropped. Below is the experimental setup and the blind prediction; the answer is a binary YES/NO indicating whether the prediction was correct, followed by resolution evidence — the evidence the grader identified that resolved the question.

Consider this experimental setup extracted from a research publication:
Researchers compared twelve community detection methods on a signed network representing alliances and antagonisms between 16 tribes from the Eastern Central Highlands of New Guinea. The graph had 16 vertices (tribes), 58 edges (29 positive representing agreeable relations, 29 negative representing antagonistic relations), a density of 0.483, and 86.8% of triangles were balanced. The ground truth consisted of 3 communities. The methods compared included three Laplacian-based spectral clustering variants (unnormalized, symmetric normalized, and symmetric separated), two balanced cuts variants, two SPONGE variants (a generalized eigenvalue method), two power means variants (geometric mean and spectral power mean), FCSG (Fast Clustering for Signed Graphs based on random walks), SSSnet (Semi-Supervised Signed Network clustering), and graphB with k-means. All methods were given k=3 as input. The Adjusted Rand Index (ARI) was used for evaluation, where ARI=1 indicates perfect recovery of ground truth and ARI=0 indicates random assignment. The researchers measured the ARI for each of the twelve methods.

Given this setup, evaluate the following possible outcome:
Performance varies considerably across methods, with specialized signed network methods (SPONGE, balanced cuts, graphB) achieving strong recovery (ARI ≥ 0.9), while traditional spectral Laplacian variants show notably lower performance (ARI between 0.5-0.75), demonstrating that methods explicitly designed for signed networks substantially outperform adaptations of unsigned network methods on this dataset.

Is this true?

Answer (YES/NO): NO